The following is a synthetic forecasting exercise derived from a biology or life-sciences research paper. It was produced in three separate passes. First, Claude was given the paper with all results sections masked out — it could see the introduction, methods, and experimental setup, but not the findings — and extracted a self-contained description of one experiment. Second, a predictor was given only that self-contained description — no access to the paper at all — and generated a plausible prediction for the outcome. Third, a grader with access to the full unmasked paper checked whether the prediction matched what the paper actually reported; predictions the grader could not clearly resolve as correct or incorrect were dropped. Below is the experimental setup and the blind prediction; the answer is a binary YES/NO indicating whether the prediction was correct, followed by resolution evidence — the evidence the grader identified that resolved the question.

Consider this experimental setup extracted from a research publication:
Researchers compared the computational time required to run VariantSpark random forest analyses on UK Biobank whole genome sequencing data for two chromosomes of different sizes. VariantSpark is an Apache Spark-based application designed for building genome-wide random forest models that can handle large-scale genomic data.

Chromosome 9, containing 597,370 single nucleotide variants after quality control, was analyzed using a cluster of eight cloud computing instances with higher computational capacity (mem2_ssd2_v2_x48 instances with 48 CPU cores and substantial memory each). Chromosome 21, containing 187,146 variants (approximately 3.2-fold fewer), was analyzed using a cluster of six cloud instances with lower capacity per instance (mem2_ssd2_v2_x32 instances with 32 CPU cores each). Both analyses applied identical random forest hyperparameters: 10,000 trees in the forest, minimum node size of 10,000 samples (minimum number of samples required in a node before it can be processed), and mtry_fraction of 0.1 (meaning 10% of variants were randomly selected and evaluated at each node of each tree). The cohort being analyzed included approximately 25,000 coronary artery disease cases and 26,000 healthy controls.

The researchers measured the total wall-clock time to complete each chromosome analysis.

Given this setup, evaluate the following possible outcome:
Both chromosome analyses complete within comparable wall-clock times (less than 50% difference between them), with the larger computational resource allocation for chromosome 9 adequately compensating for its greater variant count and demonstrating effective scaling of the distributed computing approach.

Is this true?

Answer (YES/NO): NO